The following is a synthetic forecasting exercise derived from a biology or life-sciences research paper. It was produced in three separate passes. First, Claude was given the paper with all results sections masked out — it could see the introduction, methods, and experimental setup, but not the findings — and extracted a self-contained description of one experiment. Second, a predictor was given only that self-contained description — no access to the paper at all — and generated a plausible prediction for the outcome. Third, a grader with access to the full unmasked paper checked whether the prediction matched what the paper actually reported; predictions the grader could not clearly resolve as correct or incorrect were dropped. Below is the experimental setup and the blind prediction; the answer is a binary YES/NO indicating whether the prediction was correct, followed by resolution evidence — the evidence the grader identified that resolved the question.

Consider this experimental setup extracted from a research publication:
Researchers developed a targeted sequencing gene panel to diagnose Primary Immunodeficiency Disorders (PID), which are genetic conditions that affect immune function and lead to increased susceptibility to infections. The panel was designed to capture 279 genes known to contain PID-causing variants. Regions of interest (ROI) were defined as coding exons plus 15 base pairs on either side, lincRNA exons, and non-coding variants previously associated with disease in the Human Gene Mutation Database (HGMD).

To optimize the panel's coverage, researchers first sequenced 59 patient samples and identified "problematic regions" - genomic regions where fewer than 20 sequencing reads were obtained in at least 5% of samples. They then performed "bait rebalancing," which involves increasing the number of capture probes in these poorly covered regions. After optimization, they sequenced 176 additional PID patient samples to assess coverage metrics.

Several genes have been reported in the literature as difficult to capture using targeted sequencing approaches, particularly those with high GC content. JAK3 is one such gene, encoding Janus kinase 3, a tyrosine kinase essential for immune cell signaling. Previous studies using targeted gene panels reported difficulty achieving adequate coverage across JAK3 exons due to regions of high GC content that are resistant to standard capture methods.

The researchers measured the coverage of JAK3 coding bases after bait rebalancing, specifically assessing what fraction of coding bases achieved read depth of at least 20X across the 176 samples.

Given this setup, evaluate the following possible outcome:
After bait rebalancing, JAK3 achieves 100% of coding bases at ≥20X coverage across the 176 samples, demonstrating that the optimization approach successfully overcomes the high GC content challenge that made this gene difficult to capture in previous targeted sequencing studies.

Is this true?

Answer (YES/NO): YES